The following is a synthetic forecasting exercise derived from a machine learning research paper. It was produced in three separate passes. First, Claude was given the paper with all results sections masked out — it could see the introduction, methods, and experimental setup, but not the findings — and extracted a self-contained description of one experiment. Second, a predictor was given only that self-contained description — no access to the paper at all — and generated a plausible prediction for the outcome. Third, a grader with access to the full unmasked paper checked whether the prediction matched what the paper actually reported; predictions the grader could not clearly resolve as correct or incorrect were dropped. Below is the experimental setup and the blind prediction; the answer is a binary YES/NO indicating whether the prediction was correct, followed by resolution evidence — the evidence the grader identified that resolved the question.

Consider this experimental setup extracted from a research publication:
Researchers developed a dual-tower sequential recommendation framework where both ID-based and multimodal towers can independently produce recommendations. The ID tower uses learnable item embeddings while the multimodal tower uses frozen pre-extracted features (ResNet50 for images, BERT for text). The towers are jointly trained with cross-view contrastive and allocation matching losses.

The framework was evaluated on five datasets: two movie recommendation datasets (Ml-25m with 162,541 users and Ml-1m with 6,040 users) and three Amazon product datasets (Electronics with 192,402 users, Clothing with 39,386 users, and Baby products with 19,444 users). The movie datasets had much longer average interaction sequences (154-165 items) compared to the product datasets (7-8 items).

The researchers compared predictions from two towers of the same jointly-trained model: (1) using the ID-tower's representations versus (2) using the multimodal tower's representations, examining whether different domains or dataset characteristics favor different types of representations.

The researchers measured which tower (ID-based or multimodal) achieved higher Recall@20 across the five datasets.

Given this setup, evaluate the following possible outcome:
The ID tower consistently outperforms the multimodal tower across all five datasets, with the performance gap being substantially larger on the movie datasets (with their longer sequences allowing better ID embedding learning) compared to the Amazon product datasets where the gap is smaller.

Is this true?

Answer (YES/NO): NO